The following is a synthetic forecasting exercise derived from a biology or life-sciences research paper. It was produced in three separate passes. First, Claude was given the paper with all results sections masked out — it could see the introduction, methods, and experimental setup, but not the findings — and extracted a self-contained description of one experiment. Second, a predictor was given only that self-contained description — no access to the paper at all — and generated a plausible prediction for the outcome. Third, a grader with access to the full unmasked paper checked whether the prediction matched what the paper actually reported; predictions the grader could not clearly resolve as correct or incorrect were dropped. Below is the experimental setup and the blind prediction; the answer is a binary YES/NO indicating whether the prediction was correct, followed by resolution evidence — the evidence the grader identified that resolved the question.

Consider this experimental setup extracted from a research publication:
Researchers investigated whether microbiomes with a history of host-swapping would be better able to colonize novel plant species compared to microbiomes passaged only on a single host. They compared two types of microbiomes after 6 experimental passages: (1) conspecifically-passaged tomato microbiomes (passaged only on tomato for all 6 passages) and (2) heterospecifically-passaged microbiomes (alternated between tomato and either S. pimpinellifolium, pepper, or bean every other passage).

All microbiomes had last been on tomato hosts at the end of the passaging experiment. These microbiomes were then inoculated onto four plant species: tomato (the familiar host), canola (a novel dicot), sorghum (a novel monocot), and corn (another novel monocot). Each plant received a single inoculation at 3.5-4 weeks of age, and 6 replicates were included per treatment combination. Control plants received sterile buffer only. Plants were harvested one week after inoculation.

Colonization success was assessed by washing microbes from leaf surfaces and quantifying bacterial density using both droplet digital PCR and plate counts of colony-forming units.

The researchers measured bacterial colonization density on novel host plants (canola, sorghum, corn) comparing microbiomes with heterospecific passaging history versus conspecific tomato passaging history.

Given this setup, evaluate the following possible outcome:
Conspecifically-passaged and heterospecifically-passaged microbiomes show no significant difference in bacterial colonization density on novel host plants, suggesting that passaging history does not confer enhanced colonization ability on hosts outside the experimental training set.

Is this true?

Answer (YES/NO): NO